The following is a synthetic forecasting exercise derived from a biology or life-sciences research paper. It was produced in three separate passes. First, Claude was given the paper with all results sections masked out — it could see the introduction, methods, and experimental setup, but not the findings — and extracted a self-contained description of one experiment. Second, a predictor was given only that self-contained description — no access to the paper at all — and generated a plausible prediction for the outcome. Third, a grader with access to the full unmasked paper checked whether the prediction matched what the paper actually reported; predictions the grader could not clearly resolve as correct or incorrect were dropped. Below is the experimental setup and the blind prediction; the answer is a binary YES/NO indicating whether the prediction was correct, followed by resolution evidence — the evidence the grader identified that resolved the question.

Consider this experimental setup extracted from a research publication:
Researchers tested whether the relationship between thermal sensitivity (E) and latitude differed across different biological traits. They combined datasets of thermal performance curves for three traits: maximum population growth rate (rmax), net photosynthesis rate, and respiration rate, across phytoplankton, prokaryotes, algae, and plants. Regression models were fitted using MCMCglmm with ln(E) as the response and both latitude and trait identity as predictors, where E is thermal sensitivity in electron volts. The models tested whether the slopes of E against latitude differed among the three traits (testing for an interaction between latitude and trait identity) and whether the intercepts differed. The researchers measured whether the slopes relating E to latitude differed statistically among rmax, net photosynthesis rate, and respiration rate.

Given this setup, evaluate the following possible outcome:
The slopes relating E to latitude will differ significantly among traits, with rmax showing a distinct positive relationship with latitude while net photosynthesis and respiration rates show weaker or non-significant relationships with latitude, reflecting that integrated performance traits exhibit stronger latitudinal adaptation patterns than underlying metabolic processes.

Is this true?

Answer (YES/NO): NO